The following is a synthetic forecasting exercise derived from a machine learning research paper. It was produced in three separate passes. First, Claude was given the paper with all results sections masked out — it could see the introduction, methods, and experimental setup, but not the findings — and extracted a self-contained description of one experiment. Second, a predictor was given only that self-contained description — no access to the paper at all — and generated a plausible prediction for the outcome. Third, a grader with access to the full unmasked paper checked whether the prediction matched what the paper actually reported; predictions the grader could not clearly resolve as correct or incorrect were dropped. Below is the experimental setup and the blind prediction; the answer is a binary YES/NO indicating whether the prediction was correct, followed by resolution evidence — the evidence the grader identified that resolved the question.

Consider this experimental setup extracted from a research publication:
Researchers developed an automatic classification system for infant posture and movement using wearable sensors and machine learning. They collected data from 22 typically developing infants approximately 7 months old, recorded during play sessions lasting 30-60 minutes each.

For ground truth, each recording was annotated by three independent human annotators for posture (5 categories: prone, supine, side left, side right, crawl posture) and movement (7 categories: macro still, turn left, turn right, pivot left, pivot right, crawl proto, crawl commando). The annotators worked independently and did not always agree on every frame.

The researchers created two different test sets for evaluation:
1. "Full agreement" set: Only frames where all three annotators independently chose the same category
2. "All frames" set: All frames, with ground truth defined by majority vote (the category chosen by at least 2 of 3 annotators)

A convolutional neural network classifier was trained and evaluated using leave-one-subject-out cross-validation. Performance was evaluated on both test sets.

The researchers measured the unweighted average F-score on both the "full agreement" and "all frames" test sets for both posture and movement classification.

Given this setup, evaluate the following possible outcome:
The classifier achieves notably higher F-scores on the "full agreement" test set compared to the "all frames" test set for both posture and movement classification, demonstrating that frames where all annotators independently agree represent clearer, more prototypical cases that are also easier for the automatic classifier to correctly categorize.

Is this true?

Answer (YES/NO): NO